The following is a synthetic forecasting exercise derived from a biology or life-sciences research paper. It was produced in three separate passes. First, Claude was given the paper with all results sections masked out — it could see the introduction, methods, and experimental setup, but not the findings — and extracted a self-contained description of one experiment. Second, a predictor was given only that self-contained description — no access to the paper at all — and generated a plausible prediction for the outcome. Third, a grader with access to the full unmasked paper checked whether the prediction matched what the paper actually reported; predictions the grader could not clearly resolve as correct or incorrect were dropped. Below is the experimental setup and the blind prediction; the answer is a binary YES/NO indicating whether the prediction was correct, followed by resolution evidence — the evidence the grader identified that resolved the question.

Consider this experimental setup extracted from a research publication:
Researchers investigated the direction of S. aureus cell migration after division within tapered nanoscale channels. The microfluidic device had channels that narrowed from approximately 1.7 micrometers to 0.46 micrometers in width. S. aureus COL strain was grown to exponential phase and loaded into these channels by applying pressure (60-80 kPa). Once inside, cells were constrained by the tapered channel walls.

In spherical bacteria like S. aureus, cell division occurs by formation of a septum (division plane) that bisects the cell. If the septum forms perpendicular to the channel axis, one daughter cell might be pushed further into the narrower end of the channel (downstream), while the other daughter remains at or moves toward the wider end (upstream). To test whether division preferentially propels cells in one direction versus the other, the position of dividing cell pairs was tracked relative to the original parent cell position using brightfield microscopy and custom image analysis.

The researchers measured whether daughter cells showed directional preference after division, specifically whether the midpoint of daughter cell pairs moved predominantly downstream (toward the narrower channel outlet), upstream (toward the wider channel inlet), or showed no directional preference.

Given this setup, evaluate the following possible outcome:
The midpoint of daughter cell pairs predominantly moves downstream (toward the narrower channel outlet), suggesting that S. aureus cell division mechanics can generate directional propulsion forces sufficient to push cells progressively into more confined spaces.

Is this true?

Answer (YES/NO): NO